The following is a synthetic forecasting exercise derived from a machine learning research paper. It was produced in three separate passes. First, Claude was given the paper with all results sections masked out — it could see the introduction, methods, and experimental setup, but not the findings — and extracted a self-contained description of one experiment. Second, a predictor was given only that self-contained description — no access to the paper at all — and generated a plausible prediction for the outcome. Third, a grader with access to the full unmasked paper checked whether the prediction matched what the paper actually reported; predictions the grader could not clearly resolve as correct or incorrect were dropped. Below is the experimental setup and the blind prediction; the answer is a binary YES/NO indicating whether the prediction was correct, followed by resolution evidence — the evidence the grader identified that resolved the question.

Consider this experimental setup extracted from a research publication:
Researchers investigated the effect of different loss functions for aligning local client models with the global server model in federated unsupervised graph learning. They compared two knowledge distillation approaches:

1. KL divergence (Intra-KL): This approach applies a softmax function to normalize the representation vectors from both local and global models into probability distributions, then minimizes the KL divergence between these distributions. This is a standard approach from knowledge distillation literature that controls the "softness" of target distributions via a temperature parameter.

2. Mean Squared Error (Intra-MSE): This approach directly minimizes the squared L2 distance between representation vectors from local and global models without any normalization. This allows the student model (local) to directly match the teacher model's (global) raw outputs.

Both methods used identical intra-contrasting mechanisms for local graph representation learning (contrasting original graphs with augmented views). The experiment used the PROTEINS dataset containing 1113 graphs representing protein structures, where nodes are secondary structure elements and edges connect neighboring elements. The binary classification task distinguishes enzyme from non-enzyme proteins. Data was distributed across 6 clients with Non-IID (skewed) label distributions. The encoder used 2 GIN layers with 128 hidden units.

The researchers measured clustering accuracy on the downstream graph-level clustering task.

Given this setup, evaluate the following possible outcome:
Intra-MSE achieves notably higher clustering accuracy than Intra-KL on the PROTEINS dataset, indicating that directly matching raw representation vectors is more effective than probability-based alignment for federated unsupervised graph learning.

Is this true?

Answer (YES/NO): NO